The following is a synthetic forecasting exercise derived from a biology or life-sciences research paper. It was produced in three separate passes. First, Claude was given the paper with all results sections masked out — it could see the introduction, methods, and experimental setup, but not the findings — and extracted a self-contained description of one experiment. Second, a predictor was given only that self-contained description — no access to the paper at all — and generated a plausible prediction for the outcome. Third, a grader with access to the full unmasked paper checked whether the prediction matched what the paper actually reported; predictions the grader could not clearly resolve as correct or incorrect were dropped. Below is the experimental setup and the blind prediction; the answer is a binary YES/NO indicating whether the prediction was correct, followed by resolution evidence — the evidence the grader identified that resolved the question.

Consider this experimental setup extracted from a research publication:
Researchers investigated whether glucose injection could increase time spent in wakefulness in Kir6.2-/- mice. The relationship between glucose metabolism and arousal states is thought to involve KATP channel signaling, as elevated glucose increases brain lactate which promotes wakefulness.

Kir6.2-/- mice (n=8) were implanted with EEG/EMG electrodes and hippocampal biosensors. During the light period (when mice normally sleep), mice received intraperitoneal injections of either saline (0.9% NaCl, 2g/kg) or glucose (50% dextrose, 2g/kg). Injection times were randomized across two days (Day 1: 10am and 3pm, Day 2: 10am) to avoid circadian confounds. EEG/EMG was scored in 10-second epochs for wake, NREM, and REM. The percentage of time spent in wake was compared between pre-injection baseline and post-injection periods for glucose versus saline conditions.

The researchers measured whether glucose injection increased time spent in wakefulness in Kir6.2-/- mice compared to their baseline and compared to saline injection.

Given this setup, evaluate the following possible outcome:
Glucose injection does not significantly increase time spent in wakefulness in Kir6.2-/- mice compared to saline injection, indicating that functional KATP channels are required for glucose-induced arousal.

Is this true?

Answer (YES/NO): YES